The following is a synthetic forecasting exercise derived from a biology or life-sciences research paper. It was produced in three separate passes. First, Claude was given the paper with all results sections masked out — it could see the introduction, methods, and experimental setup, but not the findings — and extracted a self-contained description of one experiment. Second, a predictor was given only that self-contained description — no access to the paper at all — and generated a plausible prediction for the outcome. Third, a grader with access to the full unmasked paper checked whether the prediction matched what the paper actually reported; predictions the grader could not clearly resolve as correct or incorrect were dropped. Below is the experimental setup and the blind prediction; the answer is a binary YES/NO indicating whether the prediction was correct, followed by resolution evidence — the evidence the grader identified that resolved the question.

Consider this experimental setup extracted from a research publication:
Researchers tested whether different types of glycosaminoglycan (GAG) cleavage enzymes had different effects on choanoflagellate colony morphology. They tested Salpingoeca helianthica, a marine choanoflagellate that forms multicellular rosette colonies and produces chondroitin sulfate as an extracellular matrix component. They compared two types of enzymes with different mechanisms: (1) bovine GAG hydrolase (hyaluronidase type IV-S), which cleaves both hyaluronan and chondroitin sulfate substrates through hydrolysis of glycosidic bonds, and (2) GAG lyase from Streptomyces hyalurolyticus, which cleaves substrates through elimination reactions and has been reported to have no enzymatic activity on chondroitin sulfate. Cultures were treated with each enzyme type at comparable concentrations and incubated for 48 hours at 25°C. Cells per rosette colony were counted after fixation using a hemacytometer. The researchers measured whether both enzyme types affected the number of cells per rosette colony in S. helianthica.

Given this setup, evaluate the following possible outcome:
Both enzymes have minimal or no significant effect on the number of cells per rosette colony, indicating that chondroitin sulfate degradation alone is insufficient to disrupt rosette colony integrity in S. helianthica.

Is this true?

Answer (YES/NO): NO